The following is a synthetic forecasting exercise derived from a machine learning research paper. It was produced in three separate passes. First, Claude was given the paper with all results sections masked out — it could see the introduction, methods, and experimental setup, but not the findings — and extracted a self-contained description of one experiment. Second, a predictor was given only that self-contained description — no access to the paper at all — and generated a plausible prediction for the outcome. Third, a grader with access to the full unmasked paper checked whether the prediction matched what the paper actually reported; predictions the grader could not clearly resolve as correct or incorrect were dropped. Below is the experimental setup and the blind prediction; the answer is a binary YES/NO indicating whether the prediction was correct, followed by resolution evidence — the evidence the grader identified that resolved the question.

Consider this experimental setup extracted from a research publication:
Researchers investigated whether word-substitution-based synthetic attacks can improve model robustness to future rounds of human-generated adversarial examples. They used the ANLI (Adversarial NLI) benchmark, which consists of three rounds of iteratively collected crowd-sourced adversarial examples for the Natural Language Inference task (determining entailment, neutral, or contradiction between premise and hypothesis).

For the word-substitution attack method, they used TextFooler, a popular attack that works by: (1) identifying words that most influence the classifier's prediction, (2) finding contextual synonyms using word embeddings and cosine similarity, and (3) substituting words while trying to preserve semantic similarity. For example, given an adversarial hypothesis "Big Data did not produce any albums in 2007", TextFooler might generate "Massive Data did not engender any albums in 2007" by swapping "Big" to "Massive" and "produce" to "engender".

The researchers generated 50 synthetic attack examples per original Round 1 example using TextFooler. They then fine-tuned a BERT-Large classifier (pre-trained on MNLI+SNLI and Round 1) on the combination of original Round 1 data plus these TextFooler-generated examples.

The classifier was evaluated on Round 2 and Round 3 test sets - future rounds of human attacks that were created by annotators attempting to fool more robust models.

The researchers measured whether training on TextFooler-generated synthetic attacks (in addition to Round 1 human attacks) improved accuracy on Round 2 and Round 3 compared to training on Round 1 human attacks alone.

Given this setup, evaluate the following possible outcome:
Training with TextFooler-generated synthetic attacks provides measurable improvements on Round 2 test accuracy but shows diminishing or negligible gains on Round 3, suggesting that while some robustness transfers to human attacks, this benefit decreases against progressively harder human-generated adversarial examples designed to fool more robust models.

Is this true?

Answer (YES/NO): NO